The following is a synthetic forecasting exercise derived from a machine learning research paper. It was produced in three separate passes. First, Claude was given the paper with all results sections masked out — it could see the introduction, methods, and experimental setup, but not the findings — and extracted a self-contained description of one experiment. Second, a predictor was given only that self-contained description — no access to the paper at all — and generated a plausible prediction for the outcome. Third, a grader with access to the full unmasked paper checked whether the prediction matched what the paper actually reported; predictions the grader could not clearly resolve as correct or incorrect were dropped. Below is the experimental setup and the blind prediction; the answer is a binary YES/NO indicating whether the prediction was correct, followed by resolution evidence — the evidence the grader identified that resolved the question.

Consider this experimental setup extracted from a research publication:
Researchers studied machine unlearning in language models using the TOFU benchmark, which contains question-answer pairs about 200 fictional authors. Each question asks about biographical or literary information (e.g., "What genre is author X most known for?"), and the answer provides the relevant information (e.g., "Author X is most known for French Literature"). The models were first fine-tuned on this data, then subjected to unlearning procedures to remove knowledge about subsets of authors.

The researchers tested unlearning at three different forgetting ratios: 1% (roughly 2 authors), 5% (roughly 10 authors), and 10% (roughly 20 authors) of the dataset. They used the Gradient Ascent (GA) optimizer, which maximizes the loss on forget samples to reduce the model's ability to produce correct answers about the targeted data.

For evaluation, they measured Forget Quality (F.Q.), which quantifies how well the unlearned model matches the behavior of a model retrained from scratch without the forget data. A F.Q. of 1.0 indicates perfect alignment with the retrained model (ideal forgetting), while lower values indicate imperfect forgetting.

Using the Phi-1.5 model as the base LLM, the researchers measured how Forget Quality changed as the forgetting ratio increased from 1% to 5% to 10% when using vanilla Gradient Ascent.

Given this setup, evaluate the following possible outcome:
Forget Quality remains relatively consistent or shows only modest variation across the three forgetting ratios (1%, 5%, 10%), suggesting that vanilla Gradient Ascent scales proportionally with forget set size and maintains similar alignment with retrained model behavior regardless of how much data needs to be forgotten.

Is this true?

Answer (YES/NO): NO